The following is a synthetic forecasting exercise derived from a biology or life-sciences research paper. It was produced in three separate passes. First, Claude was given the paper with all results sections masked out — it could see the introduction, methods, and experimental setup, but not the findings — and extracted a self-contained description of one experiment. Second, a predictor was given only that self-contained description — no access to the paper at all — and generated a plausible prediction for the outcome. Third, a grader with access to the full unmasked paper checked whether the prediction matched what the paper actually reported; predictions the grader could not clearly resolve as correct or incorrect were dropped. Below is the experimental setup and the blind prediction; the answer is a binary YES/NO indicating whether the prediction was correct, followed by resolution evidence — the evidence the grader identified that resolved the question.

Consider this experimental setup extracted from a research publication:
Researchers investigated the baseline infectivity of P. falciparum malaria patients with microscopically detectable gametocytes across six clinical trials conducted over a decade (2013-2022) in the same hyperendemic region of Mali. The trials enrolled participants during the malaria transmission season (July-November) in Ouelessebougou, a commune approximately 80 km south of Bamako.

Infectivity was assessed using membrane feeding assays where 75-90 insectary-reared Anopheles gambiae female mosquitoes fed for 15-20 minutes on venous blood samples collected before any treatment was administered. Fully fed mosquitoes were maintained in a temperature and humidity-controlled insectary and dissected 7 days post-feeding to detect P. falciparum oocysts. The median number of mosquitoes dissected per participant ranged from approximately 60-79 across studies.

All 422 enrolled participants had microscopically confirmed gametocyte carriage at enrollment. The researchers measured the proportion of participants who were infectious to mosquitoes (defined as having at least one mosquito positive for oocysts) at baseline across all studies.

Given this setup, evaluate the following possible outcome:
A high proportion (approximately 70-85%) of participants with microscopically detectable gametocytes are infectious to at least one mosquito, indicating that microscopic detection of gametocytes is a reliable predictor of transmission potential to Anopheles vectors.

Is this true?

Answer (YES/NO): NO